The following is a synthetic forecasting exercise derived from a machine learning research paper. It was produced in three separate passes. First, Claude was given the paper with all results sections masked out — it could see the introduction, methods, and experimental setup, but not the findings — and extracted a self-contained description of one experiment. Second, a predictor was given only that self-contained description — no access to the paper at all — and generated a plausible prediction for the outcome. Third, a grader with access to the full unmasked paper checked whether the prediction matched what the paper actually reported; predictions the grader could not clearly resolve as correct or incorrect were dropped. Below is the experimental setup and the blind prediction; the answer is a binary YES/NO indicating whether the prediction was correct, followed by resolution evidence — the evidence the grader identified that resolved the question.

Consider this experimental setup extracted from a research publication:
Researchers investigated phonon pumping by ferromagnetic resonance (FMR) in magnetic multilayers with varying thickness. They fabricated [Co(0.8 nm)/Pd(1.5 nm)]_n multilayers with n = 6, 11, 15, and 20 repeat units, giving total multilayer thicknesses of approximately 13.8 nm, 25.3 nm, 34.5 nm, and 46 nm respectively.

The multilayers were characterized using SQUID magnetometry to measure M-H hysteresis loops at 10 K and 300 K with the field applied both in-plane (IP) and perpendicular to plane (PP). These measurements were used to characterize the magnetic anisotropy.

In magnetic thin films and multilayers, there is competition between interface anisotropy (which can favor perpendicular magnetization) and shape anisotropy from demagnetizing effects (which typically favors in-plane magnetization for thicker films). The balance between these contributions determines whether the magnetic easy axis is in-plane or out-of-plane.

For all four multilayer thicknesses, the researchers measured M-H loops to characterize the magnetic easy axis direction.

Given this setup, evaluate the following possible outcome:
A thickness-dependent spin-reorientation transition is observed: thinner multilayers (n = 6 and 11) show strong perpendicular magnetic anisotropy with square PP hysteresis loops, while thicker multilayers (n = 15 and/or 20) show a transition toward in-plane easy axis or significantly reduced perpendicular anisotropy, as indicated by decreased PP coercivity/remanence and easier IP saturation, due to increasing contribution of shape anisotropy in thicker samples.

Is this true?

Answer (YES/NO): NO